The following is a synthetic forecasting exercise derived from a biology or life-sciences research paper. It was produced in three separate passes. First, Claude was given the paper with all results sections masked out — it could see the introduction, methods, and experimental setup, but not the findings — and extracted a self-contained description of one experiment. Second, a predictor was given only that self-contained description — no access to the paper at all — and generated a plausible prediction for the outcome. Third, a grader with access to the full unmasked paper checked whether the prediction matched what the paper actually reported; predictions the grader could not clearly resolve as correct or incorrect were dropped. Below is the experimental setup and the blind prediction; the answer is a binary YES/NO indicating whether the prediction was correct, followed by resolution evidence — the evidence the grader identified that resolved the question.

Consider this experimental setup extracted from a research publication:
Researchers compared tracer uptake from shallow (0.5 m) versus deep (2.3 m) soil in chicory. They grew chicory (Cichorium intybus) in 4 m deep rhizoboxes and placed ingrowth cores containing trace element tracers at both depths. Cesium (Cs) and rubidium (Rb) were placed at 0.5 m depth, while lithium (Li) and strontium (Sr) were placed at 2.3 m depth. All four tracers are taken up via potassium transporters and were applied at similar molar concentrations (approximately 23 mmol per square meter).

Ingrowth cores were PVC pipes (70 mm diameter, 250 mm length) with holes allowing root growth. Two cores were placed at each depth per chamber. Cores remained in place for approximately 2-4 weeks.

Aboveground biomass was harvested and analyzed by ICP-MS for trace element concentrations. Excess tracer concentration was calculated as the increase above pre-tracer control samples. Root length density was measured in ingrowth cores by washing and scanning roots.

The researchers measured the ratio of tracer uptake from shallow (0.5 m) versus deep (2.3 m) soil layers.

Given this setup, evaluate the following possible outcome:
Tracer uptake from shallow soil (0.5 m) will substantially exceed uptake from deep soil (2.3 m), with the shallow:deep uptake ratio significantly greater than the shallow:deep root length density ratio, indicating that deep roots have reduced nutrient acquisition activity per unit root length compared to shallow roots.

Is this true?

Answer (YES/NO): NO